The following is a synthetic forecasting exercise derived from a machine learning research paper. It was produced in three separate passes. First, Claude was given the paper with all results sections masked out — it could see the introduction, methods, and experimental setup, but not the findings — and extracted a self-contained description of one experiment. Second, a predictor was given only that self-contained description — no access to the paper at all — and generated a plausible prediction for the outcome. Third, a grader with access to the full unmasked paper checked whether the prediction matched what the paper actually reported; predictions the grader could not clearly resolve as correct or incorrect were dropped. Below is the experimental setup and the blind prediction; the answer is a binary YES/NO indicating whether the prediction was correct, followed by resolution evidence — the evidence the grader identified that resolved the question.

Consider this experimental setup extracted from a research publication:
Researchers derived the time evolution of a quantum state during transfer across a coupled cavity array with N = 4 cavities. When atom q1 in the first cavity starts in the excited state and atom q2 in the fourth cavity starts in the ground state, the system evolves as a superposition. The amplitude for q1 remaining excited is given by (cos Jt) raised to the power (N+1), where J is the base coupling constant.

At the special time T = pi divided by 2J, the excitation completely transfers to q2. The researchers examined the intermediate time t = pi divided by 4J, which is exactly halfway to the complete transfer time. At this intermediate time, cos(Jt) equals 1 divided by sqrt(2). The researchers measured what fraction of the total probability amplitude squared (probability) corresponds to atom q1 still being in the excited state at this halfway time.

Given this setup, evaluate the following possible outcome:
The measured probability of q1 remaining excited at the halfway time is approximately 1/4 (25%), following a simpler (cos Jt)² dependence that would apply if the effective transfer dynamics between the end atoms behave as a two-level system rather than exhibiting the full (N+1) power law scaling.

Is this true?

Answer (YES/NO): NO